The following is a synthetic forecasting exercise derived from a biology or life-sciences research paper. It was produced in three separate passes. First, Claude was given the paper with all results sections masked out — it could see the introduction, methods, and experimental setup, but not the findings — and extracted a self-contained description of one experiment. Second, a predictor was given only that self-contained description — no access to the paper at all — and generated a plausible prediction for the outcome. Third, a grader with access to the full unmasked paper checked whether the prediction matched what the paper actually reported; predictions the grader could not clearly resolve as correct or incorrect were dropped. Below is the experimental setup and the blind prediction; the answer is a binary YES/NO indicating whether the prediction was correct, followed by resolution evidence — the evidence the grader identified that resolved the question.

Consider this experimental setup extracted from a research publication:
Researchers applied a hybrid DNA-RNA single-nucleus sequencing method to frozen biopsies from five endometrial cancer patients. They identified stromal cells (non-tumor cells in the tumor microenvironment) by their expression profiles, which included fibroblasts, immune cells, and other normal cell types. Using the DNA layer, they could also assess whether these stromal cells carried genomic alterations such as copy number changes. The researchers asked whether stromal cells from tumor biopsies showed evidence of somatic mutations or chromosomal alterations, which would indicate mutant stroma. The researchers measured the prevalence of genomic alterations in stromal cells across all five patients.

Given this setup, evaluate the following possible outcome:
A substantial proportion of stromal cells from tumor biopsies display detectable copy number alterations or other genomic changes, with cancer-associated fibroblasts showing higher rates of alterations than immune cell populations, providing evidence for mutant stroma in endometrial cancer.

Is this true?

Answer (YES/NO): NO